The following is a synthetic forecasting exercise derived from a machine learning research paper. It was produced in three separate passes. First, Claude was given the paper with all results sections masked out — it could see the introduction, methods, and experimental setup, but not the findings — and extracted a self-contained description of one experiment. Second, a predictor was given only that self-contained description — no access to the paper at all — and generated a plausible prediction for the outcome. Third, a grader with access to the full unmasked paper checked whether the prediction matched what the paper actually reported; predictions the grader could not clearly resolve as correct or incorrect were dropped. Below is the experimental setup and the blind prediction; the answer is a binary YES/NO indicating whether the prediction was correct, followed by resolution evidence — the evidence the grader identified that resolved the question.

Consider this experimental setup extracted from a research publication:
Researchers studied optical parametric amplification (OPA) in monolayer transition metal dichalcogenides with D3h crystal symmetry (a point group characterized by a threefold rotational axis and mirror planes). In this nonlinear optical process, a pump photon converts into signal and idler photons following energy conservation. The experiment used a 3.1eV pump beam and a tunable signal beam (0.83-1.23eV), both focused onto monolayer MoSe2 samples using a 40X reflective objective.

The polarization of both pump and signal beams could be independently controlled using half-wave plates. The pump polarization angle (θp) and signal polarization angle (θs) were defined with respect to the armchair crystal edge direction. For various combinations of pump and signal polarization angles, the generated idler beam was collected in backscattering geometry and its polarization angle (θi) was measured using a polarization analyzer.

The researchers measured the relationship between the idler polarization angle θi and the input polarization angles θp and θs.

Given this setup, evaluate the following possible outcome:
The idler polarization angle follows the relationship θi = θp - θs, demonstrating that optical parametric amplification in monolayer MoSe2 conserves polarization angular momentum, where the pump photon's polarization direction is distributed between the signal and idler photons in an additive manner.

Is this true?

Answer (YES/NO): NO